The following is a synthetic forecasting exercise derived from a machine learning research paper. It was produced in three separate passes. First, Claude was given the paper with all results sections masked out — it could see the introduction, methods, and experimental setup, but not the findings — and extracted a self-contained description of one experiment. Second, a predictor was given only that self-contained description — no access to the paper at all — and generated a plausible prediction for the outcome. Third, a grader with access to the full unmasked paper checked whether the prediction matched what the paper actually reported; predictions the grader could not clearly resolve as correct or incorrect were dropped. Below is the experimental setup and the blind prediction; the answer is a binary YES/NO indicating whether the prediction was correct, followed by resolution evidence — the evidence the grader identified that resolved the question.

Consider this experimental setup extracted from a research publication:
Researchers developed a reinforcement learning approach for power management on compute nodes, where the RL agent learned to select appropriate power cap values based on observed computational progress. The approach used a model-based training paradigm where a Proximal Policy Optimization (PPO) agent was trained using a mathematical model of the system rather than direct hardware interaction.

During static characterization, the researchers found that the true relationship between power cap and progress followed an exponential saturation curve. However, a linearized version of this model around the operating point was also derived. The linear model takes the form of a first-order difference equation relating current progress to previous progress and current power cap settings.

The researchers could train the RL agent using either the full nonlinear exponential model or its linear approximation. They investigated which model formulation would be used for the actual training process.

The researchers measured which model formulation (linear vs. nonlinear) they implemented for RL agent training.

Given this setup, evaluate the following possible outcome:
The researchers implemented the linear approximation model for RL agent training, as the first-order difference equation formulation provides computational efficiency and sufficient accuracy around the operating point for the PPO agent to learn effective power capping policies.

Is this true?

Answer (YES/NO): YES